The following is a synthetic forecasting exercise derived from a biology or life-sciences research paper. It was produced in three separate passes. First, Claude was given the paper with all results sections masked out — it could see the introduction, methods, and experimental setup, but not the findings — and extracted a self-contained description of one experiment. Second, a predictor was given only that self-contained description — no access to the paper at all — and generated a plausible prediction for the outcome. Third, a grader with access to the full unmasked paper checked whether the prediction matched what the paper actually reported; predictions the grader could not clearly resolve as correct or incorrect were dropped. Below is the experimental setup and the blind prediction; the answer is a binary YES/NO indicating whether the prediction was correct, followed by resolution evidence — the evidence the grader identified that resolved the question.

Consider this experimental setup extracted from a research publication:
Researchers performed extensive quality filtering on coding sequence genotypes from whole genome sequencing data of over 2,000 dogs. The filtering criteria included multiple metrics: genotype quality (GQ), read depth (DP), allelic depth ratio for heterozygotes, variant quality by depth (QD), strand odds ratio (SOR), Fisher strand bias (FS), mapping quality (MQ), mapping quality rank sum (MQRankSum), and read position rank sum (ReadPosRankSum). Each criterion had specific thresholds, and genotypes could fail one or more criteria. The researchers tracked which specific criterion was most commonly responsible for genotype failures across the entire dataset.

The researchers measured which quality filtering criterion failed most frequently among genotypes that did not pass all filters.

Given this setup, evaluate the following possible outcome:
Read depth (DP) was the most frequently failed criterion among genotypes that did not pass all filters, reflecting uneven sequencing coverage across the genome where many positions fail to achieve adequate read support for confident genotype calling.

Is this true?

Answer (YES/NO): NO